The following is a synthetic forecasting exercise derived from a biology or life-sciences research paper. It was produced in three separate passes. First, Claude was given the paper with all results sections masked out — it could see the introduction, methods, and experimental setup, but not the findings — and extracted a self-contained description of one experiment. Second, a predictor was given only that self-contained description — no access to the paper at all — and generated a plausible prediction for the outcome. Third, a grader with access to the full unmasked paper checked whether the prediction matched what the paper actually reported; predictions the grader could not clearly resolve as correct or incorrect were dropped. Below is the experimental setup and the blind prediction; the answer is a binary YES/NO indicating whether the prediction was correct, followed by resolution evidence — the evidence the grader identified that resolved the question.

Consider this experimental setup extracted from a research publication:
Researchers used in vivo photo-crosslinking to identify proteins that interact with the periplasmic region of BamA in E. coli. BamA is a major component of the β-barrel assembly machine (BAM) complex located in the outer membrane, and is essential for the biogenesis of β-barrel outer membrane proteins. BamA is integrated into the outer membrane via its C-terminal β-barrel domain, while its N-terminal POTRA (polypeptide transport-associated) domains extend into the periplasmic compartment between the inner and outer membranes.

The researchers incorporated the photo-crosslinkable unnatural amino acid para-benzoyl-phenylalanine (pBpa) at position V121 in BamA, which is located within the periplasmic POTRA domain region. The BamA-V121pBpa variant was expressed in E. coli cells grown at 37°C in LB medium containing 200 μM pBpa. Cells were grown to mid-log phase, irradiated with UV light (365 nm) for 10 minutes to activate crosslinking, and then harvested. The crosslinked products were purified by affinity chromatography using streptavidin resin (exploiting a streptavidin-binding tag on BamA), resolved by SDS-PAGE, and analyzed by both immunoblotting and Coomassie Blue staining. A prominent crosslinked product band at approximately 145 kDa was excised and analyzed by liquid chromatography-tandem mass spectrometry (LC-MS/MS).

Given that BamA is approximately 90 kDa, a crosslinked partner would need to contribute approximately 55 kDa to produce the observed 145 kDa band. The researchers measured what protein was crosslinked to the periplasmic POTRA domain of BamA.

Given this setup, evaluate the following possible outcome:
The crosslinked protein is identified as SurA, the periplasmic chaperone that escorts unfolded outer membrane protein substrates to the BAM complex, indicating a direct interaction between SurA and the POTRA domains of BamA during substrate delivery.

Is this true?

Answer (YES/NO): NO